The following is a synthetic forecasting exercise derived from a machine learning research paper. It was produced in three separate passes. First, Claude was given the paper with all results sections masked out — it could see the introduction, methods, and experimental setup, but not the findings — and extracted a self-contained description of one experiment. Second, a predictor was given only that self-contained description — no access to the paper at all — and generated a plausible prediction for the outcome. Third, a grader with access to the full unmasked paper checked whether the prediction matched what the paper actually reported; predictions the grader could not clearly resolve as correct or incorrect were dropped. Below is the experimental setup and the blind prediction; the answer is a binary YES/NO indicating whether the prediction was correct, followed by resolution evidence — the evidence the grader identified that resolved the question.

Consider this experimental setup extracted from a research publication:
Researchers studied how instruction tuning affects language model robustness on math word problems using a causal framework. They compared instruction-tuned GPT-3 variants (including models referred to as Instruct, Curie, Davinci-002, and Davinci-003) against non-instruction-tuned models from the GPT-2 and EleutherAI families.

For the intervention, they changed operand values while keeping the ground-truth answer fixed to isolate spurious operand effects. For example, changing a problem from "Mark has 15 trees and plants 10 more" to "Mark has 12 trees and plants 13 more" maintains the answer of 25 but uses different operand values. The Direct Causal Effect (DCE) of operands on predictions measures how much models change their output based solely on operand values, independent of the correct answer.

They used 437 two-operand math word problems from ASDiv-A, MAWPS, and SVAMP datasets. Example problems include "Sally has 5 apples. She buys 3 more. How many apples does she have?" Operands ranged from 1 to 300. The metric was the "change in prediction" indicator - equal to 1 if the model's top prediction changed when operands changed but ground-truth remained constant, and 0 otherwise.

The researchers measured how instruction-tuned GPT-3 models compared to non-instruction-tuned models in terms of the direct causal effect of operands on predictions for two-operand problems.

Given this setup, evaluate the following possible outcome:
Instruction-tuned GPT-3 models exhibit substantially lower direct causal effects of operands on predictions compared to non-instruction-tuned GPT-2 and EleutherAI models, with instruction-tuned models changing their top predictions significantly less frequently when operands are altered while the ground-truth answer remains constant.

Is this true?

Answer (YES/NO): NO